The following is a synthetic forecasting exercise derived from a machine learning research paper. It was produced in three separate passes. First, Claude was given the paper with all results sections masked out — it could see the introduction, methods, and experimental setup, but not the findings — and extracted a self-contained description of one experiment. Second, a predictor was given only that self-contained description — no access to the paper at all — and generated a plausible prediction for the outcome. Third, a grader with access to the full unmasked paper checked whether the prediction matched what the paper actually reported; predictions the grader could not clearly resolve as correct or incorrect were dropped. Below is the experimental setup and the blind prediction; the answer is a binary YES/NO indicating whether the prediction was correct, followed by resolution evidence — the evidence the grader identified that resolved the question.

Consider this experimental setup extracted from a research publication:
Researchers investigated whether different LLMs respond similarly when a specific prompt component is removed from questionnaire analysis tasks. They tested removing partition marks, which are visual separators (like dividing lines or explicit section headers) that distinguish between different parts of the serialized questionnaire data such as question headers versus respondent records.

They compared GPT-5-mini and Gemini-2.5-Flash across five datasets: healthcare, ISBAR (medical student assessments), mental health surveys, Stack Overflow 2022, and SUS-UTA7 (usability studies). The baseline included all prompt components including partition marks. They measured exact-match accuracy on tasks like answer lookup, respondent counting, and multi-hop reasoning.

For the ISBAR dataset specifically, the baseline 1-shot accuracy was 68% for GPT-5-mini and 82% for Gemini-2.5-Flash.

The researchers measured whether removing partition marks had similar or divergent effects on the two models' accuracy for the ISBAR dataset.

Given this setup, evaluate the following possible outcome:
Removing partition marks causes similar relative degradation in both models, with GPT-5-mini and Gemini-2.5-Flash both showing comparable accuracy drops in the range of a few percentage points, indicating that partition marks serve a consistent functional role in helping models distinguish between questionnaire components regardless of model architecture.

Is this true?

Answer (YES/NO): NO